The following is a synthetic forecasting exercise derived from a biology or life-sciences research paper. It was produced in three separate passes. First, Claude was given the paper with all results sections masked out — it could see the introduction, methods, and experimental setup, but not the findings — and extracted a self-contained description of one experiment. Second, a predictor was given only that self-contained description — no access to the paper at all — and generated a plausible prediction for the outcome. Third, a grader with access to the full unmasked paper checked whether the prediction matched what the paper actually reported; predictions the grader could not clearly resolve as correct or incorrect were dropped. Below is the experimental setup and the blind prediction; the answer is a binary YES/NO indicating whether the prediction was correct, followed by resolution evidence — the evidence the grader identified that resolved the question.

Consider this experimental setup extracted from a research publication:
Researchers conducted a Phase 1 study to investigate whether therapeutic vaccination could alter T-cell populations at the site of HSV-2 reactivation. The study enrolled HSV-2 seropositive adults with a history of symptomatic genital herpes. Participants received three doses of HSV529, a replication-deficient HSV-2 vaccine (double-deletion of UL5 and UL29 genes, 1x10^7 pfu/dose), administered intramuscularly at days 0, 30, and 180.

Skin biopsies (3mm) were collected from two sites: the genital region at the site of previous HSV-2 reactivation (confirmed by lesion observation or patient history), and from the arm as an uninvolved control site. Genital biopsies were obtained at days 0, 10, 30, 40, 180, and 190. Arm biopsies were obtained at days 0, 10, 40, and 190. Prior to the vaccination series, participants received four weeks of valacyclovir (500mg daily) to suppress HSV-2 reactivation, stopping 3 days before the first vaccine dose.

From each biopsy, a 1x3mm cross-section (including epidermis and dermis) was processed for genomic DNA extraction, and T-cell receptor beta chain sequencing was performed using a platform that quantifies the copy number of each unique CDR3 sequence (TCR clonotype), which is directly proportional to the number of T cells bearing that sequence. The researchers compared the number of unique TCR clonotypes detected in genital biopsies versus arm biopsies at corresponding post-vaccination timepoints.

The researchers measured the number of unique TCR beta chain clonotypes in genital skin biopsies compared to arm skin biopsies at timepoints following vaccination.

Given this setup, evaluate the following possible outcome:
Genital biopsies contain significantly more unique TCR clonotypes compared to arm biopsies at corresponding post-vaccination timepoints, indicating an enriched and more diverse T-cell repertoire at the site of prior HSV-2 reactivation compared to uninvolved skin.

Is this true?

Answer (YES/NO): NO